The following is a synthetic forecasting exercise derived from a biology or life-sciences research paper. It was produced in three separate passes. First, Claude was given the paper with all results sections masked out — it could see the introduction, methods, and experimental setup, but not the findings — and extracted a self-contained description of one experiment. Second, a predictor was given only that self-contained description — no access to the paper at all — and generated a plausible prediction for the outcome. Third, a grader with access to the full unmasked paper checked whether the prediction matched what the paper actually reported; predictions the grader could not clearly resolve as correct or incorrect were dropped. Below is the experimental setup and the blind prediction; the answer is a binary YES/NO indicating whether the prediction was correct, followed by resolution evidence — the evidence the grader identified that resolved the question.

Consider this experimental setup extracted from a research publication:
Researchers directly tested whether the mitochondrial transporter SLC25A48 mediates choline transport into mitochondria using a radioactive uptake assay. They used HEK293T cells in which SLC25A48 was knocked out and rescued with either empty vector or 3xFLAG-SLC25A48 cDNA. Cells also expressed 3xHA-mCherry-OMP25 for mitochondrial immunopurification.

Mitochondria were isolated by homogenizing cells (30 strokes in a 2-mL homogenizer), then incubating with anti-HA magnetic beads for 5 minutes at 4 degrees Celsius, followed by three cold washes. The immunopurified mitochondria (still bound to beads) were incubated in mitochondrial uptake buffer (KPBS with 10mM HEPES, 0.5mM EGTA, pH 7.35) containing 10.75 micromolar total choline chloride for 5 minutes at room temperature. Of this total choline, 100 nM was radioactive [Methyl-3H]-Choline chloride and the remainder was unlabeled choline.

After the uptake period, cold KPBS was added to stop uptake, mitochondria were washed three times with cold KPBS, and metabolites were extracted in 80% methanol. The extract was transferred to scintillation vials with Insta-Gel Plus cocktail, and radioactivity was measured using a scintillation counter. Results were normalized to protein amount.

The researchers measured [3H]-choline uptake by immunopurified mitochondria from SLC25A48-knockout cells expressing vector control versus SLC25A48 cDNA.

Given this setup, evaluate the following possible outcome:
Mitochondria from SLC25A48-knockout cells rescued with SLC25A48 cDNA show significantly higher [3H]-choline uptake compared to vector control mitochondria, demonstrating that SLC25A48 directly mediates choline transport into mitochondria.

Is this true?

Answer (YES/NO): YES